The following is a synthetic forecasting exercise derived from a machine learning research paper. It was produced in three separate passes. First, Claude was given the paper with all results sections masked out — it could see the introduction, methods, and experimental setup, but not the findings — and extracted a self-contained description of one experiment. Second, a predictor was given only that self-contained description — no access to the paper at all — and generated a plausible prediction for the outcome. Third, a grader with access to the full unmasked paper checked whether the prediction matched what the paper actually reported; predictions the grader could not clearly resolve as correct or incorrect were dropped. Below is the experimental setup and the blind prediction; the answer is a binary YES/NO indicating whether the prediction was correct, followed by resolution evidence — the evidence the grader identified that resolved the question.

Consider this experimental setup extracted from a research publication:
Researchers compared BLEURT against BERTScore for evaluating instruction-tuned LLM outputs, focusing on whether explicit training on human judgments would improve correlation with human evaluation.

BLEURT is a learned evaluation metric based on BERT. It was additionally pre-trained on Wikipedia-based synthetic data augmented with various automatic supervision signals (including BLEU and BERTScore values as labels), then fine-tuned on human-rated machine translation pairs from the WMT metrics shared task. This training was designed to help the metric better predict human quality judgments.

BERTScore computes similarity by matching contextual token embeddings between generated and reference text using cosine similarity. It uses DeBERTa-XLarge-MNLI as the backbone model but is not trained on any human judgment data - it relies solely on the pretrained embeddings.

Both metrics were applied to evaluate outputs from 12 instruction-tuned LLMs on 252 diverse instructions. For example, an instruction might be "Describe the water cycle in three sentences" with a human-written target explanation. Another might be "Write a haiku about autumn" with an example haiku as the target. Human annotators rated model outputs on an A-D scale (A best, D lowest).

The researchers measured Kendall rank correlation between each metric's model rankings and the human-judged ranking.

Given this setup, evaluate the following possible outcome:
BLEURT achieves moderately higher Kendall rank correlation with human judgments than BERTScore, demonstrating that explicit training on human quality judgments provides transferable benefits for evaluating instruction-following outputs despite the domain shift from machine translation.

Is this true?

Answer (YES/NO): NO